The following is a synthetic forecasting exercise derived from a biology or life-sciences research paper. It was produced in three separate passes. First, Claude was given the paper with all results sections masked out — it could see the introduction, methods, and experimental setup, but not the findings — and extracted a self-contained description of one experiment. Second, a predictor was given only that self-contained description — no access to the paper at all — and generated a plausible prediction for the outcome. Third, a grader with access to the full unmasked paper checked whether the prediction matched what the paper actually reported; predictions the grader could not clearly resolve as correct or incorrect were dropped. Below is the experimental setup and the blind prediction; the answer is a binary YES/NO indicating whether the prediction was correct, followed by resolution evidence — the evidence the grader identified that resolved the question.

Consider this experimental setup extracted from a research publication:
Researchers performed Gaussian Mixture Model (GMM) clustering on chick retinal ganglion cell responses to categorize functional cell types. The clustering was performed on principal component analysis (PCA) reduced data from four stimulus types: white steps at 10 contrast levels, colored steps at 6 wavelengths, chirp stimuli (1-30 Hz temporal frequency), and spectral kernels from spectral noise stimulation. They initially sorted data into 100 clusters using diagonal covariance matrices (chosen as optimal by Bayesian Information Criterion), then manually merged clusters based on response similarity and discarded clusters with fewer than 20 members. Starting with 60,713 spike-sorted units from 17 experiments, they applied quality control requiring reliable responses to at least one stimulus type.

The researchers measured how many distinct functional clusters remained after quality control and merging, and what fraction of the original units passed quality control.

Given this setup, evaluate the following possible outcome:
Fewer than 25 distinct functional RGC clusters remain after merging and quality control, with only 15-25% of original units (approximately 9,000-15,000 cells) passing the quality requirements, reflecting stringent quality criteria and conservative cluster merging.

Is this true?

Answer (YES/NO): NO